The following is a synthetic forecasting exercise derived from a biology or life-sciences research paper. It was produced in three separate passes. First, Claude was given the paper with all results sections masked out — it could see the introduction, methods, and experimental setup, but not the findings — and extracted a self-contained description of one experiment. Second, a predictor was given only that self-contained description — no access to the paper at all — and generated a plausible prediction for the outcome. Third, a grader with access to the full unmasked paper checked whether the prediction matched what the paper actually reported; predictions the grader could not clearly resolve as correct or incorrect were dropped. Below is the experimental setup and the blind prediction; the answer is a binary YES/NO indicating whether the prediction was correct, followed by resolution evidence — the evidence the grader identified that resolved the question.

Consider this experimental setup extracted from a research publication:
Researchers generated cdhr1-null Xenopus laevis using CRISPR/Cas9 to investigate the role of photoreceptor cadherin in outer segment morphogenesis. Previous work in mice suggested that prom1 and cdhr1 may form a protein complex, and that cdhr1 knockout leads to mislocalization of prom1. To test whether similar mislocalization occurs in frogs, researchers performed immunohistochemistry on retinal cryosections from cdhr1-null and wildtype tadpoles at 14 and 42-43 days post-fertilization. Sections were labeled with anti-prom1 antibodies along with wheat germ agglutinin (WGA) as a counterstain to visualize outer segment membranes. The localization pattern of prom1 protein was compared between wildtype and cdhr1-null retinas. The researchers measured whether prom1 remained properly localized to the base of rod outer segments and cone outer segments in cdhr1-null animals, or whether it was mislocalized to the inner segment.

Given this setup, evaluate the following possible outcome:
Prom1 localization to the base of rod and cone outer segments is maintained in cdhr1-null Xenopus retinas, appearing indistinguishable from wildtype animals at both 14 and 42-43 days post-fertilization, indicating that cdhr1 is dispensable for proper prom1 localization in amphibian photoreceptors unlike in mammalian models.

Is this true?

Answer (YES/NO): YES